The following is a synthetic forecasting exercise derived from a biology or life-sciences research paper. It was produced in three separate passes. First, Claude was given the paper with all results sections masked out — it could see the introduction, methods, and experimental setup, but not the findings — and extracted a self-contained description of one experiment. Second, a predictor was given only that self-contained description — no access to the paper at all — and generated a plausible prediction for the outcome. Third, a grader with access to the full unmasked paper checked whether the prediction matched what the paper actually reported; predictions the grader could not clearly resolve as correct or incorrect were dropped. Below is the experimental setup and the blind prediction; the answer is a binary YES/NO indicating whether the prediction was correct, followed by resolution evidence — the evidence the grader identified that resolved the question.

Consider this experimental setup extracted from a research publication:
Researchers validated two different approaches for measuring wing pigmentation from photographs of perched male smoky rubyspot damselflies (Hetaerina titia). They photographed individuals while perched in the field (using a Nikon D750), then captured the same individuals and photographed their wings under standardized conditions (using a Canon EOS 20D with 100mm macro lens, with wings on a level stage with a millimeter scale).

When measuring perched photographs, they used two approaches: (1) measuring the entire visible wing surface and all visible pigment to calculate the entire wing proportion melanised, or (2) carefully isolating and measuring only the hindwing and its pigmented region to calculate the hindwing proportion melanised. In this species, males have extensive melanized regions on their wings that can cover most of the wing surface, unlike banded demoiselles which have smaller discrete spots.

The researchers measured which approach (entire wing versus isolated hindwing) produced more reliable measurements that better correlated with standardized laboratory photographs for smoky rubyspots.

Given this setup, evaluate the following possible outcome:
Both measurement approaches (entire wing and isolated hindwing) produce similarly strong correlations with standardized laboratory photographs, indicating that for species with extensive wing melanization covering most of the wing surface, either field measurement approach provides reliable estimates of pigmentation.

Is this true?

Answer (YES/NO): NO